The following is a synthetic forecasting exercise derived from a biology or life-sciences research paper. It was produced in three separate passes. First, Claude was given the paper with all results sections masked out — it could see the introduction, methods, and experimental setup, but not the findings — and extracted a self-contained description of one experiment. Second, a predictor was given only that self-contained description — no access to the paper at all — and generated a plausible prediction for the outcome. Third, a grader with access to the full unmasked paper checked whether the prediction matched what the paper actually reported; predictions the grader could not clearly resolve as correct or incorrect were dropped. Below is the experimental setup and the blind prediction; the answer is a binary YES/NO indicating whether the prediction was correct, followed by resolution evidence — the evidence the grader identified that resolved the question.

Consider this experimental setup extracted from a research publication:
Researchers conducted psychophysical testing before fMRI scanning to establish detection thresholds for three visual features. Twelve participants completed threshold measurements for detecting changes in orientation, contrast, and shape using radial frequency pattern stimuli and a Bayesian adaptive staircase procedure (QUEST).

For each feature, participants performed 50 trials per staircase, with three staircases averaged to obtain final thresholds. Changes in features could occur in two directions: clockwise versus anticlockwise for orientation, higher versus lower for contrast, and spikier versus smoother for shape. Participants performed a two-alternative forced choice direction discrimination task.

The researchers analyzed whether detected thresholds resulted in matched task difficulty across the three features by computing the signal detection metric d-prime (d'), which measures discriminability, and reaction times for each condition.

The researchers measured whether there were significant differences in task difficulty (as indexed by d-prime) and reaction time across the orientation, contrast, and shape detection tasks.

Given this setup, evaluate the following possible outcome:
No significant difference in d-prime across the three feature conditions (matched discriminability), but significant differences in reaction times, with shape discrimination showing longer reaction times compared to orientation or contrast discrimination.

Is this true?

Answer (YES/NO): NO